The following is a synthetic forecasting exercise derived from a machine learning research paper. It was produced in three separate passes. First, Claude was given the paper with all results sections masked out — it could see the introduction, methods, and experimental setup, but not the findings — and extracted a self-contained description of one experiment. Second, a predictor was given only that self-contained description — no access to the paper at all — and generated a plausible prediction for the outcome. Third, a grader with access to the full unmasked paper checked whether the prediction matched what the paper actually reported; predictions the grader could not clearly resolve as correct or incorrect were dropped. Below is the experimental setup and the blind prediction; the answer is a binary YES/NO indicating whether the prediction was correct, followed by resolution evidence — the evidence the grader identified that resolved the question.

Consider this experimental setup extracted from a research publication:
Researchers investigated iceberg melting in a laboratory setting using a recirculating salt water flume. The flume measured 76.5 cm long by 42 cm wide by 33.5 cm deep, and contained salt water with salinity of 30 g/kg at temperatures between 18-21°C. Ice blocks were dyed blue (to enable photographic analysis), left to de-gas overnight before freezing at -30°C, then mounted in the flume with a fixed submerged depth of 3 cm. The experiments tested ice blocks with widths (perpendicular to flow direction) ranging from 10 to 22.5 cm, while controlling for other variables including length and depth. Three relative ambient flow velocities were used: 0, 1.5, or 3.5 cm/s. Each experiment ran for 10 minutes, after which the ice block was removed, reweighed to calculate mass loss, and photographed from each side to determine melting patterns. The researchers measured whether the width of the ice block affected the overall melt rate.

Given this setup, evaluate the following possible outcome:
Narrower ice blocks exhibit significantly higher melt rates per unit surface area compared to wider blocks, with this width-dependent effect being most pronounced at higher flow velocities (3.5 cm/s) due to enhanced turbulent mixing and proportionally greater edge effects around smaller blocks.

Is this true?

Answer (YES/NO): NO